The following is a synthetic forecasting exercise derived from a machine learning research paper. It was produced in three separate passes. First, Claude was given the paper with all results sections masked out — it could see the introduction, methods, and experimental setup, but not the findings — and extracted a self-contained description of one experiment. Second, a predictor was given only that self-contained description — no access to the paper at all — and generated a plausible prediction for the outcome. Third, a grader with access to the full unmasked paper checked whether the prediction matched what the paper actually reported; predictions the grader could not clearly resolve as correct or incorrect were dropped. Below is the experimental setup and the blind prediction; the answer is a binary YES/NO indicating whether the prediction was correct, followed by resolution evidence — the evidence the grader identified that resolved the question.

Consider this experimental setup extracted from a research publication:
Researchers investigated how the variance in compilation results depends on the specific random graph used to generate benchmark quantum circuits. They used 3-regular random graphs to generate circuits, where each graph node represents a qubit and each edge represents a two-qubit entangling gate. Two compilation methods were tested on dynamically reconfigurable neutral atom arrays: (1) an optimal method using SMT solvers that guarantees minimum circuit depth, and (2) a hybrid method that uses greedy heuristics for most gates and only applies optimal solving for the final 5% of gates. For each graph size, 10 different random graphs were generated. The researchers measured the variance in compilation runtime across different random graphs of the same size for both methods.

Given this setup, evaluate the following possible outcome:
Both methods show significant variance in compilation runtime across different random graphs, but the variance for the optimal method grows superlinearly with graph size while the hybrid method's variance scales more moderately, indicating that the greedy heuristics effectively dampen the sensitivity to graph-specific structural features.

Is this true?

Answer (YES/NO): NO